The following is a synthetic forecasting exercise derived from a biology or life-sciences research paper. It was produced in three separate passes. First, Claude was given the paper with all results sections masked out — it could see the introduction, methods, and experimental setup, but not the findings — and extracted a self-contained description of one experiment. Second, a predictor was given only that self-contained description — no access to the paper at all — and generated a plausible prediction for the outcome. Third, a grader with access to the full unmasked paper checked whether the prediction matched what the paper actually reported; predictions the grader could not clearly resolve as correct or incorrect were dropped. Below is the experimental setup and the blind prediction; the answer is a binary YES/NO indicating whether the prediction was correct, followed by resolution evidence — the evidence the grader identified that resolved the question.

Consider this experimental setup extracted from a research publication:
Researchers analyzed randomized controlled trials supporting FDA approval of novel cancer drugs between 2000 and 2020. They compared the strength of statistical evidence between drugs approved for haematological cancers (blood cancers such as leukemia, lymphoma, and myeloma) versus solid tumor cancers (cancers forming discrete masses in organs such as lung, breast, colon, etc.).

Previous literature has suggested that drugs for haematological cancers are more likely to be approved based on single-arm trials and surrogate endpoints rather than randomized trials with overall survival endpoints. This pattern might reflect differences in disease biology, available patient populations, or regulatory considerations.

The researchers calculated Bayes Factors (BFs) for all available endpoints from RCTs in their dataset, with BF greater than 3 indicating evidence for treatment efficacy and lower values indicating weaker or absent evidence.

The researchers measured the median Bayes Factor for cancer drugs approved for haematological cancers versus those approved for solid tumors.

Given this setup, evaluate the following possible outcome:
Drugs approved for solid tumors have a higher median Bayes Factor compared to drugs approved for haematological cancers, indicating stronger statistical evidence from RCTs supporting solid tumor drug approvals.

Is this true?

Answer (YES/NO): NO